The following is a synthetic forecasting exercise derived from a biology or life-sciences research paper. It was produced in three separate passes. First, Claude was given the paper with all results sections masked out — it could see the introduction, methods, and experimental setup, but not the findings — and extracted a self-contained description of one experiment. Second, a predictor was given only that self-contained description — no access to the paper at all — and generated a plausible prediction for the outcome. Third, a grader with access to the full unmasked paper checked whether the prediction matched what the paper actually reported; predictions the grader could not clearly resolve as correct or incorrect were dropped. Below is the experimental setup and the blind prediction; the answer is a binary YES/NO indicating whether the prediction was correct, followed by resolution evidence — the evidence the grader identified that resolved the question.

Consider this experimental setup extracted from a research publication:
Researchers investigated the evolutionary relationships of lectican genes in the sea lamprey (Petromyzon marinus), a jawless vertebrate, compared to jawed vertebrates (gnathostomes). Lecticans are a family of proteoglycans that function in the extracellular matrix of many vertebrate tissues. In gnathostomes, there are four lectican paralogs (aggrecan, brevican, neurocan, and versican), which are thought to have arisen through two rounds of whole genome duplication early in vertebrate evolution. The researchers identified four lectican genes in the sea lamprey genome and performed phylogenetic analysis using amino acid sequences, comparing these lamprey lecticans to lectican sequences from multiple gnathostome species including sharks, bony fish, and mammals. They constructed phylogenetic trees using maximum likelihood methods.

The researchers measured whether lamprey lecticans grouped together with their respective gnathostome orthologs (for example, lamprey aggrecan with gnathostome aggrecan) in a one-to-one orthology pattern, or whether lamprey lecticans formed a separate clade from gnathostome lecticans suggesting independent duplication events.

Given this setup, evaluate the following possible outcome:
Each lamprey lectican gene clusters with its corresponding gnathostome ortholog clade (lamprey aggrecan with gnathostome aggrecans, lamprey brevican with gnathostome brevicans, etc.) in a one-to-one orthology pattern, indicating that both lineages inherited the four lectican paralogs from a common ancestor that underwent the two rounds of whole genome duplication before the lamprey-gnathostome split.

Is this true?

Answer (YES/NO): NO